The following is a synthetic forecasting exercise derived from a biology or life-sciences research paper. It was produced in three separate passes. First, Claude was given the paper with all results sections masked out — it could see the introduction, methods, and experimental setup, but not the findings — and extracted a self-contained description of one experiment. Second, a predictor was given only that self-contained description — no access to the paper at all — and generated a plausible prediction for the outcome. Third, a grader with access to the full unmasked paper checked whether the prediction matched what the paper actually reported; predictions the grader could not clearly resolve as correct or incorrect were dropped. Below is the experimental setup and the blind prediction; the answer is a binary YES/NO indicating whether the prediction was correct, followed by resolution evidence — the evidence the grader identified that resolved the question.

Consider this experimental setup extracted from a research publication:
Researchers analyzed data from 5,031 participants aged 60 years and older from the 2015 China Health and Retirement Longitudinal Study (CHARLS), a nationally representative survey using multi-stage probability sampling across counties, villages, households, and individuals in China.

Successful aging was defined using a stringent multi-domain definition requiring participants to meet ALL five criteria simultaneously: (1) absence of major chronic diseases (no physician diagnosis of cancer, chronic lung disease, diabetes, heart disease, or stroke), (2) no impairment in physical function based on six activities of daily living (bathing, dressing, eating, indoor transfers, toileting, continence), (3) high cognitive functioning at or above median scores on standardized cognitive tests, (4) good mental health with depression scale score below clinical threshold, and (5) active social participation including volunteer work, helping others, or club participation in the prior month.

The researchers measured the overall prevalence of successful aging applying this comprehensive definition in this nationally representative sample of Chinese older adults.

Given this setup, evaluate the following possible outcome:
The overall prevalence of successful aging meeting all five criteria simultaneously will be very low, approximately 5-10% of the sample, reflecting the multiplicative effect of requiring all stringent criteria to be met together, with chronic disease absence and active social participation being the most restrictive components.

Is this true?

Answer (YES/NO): NO